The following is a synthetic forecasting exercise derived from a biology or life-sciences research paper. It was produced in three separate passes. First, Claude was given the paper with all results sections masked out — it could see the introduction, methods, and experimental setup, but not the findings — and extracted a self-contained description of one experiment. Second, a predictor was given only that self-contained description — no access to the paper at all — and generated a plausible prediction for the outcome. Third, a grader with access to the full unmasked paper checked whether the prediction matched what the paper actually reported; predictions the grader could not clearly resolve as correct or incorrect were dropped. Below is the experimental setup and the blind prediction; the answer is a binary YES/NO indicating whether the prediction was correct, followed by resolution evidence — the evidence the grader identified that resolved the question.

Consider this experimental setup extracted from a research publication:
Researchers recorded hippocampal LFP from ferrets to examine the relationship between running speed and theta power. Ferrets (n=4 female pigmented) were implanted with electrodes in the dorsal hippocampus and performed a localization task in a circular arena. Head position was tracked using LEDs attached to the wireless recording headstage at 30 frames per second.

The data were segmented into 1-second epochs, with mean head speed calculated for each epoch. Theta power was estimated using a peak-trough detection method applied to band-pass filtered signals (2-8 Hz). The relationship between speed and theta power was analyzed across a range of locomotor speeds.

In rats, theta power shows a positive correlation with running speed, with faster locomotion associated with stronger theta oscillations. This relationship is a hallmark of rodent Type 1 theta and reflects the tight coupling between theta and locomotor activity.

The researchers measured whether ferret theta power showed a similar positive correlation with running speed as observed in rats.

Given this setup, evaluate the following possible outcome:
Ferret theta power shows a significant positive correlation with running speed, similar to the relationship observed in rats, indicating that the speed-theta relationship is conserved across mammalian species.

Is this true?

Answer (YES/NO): NO